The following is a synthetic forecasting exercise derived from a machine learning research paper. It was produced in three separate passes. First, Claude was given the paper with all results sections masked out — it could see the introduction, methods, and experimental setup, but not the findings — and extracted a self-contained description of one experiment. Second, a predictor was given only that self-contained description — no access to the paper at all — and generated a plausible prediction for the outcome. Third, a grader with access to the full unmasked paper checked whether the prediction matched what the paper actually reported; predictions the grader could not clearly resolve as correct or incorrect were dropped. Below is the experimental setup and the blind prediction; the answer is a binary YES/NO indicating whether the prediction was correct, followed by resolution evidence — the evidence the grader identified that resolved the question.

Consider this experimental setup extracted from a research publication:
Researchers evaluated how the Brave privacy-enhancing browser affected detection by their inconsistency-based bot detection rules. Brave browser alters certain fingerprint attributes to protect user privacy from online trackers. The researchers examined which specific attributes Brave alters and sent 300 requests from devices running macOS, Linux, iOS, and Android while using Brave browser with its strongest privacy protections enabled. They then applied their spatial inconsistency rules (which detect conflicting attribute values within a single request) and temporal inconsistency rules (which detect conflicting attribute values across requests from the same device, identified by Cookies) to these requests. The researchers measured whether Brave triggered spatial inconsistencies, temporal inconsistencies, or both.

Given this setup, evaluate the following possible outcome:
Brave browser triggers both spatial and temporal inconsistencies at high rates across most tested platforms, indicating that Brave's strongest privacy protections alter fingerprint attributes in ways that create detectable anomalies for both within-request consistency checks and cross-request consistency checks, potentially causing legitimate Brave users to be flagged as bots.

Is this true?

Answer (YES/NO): NO